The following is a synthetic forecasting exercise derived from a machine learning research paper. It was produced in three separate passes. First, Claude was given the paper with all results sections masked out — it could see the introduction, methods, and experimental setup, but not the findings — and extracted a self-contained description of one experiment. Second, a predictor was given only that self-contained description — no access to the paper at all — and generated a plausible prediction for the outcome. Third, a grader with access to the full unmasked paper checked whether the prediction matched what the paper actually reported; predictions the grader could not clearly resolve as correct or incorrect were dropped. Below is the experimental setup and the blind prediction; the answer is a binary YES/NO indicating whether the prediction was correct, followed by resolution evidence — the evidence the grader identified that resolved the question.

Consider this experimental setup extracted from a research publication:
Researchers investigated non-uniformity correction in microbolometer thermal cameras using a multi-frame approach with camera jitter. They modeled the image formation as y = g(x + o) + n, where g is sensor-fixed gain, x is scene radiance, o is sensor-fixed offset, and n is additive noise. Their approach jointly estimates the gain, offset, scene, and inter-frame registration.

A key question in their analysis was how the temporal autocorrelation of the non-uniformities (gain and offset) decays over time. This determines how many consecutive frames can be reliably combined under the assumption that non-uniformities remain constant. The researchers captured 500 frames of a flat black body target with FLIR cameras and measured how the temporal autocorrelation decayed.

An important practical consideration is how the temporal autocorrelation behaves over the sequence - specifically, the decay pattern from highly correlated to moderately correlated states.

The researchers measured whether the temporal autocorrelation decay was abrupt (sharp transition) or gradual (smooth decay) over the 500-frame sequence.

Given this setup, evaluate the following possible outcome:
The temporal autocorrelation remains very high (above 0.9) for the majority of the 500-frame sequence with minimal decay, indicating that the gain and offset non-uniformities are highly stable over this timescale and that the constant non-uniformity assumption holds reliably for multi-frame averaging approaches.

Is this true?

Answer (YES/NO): NO